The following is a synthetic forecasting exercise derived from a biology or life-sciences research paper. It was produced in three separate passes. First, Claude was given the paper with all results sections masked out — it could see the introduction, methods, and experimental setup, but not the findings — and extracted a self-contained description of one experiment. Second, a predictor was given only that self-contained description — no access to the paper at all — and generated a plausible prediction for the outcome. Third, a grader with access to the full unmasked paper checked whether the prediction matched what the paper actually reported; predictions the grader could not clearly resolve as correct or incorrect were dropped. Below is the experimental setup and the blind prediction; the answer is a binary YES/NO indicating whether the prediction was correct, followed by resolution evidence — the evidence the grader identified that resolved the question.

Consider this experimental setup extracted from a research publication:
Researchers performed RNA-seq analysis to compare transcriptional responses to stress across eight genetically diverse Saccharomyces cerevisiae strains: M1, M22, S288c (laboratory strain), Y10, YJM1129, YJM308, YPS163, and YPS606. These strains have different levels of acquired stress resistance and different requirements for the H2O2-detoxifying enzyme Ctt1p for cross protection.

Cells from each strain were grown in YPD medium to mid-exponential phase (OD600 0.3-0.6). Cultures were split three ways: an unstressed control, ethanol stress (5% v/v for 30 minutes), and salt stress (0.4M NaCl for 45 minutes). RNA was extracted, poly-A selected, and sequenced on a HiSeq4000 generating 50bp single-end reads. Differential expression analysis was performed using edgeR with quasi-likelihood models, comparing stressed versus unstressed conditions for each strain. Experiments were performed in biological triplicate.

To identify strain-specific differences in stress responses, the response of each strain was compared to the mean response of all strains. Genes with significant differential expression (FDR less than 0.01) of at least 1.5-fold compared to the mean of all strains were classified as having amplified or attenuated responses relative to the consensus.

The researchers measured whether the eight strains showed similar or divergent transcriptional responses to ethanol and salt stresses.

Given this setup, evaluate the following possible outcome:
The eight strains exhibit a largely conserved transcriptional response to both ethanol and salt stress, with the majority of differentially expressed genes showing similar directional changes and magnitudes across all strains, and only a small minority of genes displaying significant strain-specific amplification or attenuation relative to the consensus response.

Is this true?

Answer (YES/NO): NO